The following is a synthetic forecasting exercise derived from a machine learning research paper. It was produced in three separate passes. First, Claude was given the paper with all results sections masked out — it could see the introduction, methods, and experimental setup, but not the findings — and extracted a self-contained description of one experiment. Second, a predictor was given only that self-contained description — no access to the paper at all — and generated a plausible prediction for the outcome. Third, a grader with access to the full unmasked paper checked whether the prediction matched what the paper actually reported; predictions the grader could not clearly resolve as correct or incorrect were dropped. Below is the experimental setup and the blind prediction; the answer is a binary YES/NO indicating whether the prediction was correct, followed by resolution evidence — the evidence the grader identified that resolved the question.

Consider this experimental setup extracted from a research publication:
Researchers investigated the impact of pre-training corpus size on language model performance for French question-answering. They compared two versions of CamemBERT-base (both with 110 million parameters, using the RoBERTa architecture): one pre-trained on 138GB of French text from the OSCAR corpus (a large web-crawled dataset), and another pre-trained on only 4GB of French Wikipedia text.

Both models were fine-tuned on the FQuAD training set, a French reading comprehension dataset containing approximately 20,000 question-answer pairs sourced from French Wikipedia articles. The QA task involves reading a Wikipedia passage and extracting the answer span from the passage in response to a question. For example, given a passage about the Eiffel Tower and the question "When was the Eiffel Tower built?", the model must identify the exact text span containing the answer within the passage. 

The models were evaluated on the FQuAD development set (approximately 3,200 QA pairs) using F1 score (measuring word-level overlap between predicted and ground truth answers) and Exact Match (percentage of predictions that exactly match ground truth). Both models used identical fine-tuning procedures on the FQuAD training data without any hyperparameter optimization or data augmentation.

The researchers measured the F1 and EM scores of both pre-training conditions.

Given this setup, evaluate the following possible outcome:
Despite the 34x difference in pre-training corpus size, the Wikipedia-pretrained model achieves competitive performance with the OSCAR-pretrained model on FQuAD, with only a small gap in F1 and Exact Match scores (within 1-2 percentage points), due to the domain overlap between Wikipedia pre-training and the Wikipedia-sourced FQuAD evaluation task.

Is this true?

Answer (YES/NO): NO